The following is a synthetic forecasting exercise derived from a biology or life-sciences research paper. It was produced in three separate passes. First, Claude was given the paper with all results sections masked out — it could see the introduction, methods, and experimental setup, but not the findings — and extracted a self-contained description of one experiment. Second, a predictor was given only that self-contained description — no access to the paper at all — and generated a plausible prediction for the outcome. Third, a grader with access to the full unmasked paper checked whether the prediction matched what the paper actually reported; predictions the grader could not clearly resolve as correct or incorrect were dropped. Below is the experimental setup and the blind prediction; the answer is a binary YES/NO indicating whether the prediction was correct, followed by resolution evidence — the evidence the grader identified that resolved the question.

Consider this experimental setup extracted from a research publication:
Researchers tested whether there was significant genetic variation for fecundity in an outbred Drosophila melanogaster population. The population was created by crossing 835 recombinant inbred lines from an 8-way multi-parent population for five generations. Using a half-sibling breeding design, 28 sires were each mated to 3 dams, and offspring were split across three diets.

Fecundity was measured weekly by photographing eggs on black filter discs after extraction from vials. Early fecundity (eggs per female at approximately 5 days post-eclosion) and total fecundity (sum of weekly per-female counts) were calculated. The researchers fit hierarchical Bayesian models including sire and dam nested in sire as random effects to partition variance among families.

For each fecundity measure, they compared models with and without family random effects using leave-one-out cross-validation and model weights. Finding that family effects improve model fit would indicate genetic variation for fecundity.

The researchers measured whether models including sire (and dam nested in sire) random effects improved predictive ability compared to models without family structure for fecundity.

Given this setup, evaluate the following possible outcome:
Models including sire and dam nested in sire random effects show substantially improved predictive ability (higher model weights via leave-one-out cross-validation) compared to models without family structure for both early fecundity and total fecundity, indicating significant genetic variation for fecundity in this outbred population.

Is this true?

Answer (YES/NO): YES